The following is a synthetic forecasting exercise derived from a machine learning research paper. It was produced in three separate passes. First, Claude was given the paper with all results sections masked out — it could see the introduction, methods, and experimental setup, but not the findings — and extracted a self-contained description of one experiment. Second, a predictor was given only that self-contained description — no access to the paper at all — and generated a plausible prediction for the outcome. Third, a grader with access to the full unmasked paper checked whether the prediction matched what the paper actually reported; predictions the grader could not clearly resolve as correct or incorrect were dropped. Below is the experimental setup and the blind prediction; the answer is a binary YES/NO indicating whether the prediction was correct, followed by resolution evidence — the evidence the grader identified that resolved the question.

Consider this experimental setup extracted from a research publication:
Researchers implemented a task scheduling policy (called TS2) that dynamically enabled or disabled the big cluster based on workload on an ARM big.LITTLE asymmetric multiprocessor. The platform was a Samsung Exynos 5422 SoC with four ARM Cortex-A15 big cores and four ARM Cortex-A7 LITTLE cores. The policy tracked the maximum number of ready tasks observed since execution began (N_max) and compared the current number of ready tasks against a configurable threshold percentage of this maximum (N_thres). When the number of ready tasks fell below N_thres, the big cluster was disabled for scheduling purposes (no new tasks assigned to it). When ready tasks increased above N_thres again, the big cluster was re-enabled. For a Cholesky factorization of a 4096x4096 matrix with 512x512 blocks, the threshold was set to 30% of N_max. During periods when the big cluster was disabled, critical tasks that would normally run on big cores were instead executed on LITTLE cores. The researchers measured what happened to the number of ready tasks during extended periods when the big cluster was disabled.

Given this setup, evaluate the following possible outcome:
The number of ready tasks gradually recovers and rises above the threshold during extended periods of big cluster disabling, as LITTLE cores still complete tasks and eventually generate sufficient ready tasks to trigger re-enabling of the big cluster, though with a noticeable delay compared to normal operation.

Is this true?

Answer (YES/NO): YES